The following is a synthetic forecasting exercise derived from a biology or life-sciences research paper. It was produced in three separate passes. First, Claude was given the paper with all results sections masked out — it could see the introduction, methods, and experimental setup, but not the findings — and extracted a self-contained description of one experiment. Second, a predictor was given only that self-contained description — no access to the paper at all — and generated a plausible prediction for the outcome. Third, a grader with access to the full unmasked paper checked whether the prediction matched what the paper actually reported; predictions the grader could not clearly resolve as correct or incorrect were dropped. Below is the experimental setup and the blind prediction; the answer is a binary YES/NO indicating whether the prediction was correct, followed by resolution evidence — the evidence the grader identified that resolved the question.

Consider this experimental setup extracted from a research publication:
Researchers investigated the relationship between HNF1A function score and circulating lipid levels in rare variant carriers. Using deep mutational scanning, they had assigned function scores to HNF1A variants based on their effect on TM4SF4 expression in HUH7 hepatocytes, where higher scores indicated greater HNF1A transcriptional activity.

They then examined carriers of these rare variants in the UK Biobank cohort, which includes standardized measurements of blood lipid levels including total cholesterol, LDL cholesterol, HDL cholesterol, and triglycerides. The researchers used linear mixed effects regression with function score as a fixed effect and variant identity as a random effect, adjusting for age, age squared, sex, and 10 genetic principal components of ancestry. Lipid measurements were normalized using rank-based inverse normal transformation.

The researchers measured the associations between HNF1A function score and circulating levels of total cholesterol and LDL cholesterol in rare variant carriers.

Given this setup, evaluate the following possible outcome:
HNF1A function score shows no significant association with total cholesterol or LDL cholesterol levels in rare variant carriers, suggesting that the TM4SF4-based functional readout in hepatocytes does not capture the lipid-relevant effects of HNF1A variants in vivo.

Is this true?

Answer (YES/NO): NO